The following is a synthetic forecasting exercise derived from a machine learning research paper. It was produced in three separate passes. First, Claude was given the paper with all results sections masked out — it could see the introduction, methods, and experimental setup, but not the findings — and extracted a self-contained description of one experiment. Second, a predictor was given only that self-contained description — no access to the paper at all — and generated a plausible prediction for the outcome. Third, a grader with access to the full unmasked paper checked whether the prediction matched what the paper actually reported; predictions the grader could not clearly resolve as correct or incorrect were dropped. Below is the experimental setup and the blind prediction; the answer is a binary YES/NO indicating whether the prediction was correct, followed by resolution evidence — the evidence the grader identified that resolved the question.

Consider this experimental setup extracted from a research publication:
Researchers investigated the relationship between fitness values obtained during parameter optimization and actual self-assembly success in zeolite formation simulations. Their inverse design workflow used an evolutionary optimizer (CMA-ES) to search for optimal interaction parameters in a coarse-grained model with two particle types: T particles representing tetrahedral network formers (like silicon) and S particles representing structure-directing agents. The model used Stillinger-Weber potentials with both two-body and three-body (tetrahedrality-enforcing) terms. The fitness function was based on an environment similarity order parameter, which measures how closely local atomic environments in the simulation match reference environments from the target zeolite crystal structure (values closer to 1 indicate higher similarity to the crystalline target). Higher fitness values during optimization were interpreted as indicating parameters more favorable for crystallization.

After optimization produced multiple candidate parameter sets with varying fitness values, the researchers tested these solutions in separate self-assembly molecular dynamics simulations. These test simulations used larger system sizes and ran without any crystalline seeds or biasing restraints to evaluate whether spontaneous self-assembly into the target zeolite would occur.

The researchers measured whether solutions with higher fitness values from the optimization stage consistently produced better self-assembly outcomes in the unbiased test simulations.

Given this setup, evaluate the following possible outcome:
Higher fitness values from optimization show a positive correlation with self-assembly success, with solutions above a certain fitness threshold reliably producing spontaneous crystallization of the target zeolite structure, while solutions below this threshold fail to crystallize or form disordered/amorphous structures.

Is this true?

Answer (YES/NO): NO